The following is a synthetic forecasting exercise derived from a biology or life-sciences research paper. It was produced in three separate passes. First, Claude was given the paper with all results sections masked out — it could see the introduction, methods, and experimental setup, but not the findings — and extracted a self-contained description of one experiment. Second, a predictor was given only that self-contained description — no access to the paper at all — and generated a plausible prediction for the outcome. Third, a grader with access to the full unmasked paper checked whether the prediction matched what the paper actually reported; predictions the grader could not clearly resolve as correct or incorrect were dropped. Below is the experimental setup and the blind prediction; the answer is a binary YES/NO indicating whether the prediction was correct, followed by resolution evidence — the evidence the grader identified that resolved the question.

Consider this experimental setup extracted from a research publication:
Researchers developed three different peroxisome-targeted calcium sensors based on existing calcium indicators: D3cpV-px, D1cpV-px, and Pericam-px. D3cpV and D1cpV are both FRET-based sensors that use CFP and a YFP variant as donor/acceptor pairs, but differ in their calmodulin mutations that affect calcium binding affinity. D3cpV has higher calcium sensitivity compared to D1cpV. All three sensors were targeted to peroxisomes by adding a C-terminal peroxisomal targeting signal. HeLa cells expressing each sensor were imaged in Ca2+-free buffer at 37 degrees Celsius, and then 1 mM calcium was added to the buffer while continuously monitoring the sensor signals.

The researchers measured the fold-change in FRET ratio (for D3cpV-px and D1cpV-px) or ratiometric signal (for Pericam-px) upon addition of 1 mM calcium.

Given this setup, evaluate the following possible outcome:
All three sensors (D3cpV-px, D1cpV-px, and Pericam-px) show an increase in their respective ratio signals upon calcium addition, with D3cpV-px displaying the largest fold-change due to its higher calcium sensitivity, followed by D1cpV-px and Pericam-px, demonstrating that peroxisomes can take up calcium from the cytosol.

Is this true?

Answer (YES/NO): NO